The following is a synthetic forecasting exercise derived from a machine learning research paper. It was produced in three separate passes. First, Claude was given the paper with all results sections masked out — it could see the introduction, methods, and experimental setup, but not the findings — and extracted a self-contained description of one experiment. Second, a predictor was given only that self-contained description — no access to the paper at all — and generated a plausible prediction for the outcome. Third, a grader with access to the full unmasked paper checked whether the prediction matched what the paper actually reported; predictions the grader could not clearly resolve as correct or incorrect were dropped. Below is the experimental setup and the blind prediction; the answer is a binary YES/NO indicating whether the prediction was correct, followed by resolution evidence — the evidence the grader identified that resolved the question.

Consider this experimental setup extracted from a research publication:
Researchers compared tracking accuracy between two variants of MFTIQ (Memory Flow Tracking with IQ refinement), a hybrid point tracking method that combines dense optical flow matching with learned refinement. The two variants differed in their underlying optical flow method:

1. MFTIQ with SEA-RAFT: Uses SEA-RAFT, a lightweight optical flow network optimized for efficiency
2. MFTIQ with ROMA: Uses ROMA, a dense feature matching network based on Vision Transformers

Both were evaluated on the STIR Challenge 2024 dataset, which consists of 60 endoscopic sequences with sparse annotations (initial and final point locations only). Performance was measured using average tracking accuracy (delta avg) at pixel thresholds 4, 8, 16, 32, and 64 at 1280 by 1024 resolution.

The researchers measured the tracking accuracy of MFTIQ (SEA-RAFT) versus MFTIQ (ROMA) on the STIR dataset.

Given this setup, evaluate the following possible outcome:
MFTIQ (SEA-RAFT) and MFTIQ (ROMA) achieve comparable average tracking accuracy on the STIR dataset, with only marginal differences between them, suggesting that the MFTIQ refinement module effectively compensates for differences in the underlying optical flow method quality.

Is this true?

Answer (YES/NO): YES